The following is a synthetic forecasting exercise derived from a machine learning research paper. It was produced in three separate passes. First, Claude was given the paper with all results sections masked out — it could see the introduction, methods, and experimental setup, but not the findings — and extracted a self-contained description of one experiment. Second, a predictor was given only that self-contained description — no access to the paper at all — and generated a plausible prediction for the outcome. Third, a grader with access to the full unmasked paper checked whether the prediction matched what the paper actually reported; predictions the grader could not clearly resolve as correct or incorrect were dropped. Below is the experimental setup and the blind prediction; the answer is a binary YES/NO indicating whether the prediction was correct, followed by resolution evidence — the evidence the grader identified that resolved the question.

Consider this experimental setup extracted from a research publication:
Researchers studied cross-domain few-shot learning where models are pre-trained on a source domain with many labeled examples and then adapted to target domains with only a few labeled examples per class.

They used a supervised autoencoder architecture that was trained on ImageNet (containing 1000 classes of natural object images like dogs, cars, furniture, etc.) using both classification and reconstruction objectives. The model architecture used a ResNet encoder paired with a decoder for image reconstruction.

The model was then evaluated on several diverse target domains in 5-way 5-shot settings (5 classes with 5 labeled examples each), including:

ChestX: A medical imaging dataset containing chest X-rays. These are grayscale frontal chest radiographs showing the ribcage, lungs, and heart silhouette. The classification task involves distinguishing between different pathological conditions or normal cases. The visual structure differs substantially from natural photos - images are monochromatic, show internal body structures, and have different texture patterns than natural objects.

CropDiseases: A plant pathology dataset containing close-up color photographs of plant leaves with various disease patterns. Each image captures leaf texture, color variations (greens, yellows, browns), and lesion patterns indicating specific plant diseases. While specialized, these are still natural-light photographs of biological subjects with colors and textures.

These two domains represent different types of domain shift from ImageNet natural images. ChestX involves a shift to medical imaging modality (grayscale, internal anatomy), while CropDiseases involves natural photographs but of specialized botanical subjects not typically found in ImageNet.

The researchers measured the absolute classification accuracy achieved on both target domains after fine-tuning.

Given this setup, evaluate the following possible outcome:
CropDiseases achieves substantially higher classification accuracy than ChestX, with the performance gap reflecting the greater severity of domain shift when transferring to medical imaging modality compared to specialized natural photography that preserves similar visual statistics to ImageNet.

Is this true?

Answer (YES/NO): YES